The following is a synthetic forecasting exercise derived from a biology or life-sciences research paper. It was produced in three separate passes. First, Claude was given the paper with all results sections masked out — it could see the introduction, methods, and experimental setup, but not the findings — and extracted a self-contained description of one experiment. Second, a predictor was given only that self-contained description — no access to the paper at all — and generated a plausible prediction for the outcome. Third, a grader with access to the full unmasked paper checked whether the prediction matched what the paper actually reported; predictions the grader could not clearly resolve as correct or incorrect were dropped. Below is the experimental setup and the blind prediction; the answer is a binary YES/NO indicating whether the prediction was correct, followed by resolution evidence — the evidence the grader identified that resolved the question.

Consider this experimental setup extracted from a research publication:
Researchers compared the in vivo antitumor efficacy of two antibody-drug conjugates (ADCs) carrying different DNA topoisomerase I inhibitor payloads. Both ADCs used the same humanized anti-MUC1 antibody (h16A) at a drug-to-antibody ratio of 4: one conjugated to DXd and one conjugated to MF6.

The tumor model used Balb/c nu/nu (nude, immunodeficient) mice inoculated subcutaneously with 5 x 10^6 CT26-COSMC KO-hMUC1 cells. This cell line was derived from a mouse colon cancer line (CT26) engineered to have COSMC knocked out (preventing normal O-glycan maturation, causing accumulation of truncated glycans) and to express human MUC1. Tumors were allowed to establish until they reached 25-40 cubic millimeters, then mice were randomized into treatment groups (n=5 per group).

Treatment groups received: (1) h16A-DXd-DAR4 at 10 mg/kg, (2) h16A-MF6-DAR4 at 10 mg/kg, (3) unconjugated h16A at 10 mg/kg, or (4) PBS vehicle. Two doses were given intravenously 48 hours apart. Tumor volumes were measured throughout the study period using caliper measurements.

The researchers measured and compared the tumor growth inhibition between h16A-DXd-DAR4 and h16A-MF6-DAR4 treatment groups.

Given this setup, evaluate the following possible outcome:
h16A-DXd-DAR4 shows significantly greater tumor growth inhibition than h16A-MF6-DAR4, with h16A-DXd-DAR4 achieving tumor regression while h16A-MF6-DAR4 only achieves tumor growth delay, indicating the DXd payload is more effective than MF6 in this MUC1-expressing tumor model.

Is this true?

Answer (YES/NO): NO